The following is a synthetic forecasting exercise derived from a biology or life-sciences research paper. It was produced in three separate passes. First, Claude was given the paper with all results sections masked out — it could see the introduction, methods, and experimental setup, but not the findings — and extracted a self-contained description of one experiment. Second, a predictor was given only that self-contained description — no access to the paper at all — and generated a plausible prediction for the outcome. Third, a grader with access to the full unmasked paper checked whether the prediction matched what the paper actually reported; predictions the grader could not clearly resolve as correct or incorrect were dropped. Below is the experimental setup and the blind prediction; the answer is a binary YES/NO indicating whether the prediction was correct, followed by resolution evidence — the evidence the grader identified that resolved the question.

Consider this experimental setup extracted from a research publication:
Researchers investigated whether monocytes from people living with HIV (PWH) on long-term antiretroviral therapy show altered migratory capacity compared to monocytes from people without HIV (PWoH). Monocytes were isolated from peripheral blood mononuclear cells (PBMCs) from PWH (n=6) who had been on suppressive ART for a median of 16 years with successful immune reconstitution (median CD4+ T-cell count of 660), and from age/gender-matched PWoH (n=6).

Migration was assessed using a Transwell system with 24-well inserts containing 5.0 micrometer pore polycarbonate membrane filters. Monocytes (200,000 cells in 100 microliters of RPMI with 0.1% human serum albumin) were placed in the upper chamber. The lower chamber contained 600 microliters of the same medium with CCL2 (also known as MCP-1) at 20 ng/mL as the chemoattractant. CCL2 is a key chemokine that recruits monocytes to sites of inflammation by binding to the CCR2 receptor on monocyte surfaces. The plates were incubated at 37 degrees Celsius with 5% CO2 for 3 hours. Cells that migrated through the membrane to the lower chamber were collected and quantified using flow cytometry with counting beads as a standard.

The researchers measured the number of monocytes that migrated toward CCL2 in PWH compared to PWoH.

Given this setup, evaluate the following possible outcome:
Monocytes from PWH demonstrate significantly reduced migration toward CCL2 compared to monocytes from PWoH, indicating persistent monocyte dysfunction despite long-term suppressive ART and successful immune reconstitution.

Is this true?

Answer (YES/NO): YES